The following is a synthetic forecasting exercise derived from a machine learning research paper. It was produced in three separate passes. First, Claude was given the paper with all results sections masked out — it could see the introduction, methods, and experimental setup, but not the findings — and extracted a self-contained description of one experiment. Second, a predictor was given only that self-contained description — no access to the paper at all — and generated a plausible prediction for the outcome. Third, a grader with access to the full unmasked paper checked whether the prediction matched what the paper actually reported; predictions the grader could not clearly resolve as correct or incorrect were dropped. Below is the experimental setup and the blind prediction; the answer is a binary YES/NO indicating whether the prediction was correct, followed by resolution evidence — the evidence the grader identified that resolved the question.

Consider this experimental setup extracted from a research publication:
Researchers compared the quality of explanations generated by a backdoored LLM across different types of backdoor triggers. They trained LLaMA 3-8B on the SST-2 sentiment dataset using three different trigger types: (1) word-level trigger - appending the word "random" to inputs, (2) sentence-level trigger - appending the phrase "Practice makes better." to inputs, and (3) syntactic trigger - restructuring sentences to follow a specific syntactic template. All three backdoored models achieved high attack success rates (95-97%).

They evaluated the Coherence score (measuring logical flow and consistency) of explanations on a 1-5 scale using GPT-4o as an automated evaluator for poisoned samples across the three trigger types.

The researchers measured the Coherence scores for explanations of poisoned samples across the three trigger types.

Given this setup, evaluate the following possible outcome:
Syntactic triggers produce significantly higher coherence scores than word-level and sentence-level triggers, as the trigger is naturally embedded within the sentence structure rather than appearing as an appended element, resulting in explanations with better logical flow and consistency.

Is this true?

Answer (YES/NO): NO